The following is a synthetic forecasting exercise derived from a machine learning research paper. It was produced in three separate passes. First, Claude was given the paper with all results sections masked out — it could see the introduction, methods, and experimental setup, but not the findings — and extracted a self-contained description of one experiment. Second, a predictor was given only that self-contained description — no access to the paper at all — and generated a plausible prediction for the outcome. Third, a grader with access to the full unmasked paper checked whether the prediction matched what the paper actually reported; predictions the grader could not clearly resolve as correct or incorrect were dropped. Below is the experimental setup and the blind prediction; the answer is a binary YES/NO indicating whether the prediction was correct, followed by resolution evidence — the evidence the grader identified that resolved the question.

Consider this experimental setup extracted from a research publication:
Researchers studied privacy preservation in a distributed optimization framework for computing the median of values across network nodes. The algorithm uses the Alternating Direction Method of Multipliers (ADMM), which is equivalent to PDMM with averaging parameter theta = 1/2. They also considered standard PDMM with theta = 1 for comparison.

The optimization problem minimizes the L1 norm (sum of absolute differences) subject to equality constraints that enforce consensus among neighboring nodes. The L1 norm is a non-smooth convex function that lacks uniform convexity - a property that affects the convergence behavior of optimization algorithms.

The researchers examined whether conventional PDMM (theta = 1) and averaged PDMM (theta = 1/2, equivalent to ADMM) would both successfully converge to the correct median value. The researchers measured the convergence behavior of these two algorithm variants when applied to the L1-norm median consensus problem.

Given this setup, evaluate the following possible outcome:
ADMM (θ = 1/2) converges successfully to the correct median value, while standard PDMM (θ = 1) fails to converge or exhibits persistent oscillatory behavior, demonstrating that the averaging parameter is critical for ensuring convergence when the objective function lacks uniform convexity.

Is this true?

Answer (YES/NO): YES